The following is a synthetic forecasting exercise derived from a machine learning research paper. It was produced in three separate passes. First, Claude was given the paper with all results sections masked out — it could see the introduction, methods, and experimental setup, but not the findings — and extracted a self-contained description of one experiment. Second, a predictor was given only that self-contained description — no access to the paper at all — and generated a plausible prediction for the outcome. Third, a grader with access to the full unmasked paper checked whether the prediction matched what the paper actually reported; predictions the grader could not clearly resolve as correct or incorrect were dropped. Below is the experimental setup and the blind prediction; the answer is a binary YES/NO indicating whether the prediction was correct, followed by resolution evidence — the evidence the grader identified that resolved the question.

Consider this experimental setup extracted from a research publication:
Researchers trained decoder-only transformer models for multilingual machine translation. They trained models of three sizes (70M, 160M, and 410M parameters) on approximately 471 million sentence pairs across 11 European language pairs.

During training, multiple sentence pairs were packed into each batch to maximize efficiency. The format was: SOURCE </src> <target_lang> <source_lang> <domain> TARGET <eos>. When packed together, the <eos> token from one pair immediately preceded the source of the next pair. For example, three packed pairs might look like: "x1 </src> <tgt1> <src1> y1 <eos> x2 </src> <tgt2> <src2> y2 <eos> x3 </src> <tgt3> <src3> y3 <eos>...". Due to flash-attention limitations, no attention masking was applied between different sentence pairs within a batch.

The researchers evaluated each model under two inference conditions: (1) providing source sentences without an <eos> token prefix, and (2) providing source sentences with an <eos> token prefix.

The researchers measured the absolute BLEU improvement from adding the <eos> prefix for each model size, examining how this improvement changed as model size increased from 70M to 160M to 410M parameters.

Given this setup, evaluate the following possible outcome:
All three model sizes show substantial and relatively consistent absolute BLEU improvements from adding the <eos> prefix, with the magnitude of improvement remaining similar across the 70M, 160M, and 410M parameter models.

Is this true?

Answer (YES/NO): NO